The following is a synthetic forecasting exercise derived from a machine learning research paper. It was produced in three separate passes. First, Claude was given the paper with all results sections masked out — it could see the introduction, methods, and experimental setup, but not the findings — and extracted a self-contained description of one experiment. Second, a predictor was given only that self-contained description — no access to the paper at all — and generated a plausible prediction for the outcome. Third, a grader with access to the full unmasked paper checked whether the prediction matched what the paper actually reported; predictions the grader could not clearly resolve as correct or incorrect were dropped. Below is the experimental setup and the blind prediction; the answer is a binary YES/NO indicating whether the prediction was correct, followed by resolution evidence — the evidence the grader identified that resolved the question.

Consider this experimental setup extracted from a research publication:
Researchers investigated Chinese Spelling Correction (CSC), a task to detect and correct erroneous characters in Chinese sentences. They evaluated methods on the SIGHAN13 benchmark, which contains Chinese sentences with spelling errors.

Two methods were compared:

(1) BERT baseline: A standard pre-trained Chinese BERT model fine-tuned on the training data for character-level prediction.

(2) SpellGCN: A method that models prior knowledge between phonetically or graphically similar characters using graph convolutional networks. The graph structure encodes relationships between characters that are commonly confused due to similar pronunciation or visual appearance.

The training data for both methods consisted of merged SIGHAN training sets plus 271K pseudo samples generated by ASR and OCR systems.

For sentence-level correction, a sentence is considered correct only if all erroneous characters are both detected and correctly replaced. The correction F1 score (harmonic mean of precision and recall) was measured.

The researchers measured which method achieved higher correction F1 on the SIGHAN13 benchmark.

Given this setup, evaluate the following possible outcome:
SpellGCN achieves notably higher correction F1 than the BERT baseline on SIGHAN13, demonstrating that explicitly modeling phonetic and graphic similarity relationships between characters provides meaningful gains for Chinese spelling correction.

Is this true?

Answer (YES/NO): NO